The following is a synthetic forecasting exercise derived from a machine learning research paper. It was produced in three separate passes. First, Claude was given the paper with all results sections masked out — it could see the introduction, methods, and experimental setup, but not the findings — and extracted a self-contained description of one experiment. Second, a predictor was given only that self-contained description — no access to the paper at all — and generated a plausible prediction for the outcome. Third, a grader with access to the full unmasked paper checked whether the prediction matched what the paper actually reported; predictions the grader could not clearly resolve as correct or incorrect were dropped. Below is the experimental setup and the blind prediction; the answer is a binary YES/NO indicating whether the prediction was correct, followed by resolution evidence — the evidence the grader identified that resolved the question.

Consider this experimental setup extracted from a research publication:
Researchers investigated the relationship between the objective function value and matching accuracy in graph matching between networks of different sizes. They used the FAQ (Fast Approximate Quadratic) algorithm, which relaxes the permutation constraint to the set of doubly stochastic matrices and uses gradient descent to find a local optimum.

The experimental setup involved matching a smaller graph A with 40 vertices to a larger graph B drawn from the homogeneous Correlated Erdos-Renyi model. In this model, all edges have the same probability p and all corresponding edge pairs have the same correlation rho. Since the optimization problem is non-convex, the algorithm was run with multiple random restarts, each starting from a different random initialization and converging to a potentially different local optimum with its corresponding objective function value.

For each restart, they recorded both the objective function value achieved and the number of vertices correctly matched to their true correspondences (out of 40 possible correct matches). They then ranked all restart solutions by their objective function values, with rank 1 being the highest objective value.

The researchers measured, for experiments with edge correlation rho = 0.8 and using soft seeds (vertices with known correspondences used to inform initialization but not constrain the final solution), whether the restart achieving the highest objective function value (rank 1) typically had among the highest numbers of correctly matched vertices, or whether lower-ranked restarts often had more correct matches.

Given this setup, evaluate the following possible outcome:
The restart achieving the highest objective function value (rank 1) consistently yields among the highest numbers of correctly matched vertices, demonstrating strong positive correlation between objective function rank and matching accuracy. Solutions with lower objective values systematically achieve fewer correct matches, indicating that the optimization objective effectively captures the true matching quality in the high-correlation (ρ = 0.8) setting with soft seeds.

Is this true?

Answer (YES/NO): YES